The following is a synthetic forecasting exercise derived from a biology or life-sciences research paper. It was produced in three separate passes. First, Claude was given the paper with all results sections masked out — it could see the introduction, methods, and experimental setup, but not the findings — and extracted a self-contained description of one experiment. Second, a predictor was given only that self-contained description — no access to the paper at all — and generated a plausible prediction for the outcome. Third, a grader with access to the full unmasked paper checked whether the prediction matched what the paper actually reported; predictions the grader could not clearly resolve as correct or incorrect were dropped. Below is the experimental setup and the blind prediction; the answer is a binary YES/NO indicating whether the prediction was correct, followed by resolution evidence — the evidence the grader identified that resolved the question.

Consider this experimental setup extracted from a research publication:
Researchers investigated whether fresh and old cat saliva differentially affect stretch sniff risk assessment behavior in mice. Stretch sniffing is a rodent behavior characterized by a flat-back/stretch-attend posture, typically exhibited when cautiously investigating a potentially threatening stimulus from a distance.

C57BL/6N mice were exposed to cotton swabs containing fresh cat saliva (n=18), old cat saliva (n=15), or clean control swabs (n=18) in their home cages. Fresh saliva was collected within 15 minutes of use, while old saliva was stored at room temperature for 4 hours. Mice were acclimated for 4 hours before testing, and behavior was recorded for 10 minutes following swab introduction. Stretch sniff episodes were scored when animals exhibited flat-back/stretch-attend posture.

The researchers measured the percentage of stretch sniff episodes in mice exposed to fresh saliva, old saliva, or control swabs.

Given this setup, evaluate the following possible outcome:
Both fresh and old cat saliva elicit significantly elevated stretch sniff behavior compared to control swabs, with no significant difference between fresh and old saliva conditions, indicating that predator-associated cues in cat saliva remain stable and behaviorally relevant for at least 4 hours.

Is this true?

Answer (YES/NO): NO